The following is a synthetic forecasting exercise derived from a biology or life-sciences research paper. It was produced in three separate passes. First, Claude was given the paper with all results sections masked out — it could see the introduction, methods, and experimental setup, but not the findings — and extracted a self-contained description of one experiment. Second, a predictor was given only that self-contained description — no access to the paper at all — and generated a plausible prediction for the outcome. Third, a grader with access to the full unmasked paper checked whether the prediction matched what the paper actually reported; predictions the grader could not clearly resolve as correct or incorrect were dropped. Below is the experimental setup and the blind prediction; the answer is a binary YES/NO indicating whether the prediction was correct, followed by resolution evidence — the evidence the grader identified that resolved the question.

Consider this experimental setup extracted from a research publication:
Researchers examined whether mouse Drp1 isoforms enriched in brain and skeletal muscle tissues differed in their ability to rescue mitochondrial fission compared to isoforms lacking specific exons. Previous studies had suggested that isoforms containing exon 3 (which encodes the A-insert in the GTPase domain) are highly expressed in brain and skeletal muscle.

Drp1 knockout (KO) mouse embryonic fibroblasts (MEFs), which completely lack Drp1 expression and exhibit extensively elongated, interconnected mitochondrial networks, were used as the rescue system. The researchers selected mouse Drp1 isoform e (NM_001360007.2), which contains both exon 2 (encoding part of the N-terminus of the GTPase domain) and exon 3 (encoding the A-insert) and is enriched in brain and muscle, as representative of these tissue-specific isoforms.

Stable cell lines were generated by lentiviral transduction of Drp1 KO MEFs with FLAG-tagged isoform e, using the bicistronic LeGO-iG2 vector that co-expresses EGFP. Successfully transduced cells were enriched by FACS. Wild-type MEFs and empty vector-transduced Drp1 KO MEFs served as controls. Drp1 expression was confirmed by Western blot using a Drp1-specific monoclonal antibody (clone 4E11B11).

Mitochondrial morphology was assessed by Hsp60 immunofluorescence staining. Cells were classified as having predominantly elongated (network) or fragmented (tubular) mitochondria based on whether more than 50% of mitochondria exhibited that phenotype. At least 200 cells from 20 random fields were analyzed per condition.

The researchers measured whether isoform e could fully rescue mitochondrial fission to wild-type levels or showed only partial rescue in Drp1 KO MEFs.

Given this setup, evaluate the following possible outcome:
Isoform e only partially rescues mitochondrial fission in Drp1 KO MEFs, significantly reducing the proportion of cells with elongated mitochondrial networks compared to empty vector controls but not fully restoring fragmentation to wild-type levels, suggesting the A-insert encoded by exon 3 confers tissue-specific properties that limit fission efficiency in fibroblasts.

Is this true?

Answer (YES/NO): YES